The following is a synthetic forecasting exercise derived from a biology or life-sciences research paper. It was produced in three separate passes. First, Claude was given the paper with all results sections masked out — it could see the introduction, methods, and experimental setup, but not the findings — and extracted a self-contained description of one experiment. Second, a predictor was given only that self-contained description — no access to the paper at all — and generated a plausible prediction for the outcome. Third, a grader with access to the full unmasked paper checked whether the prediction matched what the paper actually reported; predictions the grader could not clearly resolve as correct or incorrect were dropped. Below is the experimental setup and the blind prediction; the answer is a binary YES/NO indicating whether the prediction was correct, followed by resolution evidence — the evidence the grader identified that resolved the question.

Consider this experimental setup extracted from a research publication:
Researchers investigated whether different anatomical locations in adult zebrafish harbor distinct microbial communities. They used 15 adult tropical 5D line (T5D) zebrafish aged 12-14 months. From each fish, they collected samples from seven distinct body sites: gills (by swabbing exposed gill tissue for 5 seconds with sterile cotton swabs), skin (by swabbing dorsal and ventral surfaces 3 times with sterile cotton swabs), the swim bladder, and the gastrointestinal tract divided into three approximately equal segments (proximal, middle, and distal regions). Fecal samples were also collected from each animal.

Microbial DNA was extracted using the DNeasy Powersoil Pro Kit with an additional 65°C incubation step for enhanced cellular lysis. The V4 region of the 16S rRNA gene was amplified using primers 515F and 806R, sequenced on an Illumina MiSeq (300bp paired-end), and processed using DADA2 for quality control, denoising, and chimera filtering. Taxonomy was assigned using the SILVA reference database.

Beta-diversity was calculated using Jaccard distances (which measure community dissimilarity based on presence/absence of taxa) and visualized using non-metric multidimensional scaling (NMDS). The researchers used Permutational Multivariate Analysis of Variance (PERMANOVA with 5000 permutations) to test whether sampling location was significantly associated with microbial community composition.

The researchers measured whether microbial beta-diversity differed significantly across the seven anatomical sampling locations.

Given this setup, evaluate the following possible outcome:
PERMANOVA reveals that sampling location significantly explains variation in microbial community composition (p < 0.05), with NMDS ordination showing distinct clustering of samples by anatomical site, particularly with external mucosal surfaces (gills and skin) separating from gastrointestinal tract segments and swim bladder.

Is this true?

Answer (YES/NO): NO